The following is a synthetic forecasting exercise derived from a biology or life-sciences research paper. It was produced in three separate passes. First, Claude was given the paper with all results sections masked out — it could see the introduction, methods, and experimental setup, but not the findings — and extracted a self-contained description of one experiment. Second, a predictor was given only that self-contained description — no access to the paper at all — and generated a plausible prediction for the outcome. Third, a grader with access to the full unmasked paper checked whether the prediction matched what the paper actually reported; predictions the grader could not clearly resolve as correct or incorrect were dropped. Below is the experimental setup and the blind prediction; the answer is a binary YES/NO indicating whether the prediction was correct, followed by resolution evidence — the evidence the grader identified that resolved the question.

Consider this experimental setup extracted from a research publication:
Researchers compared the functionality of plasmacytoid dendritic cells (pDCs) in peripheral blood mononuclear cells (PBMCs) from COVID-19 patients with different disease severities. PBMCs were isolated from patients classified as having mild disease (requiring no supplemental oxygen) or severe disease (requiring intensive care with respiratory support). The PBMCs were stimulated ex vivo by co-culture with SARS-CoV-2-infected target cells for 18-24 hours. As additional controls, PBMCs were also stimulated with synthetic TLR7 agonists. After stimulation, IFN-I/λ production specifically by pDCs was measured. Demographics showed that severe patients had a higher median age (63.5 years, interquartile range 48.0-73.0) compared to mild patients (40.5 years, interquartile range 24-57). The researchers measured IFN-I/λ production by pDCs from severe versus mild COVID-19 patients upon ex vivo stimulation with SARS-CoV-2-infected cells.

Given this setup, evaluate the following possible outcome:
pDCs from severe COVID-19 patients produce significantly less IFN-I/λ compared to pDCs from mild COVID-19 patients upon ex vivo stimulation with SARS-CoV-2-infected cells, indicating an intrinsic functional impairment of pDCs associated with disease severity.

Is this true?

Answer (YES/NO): YES